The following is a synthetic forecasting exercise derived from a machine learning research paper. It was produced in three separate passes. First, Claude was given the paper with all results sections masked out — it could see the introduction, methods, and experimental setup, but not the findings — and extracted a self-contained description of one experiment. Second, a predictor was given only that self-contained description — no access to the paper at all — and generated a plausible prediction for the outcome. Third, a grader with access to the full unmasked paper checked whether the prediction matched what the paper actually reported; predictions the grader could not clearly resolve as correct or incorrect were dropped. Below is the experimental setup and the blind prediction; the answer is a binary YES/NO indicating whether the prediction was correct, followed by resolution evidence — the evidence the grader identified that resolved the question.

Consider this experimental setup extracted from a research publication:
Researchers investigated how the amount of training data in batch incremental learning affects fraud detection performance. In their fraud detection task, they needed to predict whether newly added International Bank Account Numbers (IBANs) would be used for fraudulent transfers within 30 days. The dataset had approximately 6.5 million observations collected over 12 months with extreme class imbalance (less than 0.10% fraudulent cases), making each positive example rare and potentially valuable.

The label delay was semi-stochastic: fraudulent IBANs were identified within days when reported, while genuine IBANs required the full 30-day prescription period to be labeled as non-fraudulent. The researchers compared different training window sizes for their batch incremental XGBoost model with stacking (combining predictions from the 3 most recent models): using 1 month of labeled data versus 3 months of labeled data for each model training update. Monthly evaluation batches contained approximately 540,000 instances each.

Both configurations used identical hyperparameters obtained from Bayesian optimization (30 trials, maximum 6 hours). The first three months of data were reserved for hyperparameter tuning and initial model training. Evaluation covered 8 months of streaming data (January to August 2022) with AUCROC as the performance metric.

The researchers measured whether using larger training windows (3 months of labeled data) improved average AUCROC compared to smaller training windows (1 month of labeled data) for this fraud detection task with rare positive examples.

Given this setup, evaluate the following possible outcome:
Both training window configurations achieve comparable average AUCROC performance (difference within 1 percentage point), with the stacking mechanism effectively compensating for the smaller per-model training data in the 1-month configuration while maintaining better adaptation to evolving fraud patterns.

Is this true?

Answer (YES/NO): NO